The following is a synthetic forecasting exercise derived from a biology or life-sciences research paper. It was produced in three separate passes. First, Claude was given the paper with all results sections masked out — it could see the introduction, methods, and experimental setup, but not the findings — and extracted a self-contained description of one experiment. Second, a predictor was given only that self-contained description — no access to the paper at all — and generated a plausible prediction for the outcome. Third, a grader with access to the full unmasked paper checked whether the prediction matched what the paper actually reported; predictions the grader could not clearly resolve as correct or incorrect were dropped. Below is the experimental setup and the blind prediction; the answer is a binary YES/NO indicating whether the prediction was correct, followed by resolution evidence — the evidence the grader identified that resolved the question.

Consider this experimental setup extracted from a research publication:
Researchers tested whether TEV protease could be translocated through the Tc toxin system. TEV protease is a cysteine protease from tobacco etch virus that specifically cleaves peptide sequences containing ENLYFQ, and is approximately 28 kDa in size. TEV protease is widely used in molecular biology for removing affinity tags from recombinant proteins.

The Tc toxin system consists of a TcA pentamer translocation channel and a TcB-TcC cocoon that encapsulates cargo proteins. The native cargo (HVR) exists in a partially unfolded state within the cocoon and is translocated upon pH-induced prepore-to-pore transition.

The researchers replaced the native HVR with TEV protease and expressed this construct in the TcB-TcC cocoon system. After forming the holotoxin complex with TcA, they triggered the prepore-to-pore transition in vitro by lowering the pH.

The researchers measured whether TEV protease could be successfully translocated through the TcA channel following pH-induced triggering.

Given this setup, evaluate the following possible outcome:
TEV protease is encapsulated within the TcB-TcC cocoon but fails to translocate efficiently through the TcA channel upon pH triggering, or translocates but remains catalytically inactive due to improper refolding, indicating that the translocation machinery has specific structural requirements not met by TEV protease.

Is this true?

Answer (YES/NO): YES